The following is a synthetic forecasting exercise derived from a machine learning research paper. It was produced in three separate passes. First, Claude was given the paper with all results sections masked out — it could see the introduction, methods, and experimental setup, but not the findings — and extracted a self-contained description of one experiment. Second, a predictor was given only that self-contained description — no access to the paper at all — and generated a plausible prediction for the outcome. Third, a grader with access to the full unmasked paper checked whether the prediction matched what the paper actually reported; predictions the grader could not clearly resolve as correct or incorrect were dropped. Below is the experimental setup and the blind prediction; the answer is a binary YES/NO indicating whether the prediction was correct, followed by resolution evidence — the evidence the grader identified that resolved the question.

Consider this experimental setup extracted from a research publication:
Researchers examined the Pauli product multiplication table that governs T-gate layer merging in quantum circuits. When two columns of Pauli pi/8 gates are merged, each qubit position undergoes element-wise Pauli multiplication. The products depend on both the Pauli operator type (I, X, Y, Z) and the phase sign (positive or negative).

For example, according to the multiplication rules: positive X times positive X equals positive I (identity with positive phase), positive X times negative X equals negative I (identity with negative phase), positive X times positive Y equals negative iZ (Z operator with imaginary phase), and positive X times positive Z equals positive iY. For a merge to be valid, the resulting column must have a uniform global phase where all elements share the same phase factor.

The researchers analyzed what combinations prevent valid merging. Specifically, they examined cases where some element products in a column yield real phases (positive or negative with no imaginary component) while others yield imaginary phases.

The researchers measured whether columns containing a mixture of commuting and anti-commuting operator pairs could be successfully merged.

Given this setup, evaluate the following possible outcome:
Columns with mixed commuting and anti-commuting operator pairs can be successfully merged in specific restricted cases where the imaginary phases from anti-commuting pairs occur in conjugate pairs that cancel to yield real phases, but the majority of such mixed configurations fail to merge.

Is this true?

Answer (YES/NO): NO